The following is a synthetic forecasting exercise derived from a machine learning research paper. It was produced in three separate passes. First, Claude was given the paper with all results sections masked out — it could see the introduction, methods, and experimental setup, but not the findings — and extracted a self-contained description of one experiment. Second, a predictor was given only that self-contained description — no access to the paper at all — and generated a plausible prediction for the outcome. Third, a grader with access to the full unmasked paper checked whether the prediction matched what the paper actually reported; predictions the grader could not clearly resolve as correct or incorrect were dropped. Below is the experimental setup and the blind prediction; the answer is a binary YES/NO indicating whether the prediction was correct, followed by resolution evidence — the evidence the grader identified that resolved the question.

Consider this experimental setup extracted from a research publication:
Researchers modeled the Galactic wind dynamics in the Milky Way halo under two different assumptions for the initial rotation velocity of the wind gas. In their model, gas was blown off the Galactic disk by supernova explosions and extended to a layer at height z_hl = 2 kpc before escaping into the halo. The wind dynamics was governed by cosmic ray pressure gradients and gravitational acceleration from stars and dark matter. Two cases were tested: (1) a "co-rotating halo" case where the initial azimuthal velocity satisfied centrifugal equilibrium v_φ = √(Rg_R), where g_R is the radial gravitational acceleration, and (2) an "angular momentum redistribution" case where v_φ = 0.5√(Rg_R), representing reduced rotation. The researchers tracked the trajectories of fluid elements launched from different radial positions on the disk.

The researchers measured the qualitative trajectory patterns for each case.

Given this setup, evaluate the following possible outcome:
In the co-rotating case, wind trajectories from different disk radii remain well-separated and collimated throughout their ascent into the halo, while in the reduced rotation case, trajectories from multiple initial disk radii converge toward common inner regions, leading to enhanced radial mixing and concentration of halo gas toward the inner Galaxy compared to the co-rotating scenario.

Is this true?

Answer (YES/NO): NO